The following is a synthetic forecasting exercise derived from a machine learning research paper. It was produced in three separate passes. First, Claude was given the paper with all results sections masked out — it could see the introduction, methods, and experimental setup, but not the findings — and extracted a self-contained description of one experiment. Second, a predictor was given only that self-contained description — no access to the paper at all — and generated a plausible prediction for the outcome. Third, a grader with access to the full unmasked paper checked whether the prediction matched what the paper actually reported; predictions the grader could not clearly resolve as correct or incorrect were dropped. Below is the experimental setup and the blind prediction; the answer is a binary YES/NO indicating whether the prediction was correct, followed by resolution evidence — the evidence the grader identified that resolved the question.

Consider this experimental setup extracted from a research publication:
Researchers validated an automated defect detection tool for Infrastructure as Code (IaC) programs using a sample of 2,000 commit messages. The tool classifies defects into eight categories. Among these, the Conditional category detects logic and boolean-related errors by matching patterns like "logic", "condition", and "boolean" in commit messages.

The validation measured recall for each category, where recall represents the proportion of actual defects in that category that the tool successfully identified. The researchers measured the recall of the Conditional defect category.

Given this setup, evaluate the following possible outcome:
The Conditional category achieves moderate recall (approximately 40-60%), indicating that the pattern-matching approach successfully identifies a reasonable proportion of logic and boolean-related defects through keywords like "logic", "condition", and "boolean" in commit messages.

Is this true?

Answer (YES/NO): NO